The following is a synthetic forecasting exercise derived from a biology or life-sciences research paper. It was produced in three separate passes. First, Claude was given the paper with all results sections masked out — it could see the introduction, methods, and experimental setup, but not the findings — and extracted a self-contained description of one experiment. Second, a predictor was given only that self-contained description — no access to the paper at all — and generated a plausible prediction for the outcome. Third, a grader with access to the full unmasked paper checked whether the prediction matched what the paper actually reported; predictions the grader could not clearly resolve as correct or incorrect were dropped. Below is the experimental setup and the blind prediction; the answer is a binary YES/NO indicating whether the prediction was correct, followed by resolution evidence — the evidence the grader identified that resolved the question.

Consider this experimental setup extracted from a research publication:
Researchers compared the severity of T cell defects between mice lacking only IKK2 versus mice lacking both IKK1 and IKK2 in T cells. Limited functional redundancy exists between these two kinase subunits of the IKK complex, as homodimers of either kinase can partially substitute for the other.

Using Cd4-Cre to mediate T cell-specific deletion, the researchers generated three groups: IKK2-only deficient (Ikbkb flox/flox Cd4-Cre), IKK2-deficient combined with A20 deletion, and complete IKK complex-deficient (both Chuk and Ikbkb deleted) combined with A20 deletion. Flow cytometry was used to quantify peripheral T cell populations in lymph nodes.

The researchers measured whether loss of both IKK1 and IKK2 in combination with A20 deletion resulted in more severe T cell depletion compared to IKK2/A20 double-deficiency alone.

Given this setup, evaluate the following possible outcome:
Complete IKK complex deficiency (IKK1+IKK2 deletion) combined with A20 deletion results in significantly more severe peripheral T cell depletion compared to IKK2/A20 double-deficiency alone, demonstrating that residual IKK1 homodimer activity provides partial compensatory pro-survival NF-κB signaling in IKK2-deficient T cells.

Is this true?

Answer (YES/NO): NO